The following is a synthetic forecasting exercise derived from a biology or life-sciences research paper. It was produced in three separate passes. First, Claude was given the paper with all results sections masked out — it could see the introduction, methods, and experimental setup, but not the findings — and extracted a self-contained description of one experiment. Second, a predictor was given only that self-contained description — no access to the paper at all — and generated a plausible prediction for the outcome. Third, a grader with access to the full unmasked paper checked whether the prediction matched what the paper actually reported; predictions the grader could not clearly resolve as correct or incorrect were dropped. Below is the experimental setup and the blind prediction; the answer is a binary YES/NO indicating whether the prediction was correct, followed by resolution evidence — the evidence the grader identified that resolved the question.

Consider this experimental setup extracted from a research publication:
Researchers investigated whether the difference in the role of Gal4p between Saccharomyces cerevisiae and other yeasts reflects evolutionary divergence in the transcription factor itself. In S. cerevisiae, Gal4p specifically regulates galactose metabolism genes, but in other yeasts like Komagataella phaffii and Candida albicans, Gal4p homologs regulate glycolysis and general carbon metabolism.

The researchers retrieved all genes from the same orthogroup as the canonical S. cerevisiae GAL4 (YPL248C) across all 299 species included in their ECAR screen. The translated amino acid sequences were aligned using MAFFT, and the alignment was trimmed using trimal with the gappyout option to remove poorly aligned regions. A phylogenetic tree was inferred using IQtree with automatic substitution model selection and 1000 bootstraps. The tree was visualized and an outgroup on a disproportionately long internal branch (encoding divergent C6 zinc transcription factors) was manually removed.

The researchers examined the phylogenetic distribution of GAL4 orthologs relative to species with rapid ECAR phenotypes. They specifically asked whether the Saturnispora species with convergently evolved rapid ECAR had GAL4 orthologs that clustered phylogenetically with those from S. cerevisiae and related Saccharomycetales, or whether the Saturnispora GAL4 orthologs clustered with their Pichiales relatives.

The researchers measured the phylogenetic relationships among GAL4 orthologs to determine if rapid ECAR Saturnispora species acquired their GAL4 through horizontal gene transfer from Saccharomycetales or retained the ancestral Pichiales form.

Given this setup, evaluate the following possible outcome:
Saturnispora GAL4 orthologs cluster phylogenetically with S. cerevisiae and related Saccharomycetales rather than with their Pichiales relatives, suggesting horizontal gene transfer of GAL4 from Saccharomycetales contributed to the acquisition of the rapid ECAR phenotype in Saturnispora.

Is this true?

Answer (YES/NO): NO